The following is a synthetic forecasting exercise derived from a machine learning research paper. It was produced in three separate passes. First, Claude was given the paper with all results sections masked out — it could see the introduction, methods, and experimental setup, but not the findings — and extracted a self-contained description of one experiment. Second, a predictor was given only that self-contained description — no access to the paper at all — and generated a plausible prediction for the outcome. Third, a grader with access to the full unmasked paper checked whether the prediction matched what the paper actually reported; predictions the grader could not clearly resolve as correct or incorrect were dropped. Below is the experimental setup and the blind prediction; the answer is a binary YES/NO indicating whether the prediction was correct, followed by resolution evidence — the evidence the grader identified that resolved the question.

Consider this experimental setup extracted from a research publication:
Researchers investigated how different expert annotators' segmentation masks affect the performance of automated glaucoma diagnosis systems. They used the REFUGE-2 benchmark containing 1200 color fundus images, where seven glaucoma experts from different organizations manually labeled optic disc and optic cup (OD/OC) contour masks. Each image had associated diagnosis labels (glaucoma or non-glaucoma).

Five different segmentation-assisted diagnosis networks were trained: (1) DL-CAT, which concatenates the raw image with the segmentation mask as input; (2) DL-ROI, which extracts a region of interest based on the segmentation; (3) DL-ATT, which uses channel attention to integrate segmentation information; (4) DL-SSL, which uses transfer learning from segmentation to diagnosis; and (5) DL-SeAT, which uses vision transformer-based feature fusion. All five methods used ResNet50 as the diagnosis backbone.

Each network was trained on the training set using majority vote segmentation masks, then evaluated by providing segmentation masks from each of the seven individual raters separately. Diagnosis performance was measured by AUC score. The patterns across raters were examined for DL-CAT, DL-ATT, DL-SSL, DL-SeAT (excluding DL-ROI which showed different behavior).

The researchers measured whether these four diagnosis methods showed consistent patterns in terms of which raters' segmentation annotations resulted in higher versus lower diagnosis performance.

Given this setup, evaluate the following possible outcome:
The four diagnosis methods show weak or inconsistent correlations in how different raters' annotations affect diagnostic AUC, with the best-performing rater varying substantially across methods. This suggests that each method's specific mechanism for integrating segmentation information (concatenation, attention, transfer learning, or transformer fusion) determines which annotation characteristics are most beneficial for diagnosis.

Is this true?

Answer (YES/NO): NO